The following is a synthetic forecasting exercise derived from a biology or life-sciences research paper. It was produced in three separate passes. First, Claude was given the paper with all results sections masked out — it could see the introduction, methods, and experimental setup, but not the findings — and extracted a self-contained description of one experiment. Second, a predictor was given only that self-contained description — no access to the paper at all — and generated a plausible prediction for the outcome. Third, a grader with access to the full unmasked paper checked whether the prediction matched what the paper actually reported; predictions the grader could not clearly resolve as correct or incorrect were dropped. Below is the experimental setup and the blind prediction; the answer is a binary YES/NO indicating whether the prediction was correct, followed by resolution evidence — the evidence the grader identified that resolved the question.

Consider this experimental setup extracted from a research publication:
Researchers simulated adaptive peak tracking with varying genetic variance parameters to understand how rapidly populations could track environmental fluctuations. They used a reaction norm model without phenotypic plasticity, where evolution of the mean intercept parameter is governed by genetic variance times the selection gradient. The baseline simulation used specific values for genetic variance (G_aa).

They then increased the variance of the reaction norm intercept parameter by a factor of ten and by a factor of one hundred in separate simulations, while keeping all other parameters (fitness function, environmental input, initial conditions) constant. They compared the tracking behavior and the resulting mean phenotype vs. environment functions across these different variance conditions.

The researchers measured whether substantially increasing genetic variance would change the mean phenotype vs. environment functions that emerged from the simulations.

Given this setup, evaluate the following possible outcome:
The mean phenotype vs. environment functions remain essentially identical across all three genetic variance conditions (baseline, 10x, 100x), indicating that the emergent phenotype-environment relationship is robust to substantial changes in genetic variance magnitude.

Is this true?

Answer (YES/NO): YES